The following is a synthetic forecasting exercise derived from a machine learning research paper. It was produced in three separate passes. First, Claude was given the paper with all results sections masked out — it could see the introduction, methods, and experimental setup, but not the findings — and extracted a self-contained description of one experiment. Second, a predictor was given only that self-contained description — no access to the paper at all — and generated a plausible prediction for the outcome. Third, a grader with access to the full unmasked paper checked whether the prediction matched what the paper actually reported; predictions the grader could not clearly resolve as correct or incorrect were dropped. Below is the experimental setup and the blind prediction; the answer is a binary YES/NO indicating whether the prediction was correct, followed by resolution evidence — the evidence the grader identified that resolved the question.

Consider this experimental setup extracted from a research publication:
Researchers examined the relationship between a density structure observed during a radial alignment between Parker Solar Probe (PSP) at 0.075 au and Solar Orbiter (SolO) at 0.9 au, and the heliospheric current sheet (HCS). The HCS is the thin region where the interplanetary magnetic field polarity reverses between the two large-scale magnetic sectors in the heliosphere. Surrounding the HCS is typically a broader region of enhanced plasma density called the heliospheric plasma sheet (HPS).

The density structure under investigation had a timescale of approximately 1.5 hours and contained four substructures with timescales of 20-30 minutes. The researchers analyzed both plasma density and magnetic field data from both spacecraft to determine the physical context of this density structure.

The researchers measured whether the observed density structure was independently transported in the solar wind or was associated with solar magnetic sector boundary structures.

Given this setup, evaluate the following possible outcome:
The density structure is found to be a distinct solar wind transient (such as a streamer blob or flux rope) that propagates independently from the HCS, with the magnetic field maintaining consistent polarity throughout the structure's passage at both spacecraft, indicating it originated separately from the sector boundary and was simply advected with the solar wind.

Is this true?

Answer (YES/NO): NO